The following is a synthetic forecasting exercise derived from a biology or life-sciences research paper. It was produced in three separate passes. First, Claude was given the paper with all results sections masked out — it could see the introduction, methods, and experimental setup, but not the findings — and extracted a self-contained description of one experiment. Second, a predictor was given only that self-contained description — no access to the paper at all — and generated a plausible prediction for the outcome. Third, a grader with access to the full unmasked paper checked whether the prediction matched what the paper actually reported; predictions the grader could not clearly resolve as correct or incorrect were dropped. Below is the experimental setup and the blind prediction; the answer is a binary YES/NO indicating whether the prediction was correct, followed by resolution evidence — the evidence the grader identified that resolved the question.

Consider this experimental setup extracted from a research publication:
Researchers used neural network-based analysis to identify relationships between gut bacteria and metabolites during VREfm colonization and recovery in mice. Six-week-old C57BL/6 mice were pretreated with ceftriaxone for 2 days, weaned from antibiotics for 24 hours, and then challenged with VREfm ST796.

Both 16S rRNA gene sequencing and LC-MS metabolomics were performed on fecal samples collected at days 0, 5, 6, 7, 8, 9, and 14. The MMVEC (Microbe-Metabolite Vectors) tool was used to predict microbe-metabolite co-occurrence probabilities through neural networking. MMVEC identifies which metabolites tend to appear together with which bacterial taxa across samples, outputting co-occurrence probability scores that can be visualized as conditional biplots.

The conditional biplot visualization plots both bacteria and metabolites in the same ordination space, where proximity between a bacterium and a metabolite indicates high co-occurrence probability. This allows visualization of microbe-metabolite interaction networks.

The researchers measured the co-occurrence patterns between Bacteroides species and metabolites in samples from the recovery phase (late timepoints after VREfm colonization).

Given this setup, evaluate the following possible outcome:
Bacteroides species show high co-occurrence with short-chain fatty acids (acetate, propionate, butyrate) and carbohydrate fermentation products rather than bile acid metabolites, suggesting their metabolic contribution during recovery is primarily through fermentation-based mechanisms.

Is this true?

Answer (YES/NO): NO